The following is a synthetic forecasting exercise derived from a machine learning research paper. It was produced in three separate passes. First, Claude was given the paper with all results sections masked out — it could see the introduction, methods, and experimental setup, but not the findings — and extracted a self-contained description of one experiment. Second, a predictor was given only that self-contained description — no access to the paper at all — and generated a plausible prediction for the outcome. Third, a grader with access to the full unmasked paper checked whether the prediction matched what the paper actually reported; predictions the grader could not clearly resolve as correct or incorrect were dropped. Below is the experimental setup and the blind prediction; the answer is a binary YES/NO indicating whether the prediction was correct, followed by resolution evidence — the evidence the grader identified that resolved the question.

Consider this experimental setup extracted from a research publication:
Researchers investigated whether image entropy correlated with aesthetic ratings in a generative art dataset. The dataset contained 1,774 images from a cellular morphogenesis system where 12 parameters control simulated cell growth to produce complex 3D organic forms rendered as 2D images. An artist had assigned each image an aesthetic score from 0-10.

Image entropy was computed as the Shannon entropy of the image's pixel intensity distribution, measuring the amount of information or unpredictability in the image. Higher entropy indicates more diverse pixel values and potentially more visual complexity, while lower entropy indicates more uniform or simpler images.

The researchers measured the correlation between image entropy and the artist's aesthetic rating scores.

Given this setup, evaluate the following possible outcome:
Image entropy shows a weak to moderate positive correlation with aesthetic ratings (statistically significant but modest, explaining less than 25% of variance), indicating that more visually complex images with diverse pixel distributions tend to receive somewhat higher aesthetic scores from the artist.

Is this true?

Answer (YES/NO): NO